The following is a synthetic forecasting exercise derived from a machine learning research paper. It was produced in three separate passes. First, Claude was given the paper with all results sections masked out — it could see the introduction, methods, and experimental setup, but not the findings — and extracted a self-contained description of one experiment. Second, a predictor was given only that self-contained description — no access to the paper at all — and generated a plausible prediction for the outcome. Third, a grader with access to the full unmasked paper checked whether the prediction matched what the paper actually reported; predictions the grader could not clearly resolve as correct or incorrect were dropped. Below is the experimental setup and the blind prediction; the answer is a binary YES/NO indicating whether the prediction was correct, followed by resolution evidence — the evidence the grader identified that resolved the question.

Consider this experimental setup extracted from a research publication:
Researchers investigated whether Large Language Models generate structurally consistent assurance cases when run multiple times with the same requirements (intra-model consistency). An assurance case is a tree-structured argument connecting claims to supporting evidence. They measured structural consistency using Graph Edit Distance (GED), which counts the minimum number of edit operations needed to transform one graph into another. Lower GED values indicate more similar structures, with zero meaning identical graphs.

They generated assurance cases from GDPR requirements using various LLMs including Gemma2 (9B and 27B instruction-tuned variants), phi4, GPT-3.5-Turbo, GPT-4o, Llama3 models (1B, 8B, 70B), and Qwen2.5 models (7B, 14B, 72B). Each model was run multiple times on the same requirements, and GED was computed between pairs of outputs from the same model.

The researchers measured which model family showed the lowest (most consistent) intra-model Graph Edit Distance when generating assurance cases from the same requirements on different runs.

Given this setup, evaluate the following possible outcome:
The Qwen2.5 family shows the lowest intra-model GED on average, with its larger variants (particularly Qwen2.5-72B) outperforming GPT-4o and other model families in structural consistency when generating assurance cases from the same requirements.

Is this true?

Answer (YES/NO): NO